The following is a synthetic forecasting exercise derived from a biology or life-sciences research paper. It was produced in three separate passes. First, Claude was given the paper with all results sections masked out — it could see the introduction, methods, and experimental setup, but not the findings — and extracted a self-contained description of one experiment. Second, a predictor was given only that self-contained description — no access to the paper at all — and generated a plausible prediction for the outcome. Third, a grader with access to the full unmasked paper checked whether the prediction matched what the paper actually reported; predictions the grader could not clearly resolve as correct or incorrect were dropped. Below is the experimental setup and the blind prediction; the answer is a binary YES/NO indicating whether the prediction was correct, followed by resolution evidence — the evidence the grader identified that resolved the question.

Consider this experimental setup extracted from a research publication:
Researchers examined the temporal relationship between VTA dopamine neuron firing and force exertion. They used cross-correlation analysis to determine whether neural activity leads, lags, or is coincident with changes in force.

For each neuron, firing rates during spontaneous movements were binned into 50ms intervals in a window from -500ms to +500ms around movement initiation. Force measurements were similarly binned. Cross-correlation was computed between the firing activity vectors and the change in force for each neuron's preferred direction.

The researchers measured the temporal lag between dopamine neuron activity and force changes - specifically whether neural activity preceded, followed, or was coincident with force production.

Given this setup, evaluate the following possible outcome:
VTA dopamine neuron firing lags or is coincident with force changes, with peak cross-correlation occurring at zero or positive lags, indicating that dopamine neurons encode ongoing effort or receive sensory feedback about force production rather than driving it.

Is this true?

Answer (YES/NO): NO